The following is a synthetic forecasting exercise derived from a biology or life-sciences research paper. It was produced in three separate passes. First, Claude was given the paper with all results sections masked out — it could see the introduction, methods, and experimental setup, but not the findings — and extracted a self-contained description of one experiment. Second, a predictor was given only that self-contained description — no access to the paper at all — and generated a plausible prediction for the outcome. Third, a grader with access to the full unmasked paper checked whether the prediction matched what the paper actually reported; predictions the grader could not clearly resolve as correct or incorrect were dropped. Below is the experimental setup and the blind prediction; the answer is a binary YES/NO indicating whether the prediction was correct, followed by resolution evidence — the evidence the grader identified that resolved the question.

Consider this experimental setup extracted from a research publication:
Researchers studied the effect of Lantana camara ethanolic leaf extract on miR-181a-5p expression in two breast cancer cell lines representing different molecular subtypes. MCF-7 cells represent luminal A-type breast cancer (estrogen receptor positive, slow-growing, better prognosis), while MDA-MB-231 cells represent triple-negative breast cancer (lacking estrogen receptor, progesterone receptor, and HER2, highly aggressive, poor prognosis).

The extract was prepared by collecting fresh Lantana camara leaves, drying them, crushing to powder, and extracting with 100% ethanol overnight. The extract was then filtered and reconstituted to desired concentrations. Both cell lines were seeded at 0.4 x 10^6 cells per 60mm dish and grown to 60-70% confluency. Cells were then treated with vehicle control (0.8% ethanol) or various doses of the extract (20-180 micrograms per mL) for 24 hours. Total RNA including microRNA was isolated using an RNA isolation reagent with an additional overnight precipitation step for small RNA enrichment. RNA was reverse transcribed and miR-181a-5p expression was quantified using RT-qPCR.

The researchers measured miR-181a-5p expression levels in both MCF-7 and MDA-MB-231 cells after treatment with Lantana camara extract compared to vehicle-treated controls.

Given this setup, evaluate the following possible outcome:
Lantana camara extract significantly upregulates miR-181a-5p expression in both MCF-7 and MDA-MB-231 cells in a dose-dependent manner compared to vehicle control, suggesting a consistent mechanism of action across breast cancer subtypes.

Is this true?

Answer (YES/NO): YES